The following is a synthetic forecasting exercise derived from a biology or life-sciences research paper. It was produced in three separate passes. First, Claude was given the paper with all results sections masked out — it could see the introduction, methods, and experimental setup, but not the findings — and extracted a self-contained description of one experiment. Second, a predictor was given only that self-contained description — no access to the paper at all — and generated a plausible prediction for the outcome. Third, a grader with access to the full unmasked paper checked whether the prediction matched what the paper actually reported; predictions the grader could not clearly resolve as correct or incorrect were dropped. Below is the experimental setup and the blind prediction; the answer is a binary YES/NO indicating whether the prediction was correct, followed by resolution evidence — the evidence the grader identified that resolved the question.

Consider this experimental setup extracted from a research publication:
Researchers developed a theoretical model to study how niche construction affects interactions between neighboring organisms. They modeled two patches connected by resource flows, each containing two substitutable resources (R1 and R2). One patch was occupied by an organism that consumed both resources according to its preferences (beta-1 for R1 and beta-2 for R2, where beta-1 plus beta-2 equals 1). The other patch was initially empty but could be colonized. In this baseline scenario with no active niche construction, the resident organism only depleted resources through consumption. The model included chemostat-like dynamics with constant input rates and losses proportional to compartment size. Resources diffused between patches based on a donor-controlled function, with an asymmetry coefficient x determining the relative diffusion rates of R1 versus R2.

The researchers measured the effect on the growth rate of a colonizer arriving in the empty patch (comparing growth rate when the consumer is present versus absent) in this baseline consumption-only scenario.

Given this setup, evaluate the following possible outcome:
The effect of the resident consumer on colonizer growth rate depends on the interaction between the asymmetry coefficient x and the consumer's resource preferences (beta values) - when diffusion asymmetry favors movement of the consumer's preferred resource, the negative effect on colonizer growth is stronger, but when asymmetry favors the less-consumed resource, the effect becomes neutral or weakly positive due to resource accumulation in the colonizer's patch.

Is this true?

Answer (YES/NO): NO